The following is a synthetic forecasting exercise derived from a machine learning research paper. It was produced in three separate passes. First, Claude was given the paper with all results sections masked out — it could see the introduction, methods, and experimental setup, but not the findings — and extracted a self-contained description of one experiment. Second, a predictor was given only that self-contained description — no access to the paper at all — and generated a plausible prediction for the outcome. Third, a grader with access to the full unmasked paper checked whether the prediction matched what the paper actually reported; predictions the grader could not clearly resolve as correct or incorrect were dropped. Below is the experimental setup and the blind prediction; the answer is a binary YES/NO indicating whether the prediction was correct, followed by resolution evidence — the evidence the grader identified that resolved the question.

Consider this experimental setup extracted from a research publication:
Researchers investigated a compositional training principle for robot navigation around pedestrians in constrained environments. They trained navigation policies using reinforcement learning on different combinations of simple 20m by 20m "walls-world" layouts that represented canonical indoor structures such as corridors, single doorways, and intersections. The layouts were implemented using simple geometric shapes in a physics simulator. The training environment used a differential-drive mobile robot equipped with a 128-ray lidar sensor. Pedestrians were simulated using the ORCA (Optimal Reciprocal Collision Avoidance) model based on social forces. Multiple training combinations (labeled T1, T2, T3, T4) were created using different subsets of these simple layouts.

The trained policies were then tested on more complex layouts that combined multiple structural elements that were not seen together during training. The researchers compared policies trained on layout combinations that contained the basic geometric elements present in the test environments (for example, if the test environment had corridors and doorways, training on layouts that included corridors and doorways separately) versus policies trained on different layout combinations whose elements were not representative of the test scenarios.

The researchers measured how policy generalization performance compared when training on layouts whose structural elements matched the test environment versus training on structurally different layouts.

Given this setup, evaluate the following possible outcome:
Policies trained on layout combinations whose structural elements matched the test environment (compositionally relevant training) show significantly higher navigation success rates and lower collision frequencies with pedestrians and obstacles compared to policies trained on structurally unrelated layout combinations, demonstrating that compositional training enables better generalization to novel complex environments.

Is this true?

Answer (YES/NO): YES